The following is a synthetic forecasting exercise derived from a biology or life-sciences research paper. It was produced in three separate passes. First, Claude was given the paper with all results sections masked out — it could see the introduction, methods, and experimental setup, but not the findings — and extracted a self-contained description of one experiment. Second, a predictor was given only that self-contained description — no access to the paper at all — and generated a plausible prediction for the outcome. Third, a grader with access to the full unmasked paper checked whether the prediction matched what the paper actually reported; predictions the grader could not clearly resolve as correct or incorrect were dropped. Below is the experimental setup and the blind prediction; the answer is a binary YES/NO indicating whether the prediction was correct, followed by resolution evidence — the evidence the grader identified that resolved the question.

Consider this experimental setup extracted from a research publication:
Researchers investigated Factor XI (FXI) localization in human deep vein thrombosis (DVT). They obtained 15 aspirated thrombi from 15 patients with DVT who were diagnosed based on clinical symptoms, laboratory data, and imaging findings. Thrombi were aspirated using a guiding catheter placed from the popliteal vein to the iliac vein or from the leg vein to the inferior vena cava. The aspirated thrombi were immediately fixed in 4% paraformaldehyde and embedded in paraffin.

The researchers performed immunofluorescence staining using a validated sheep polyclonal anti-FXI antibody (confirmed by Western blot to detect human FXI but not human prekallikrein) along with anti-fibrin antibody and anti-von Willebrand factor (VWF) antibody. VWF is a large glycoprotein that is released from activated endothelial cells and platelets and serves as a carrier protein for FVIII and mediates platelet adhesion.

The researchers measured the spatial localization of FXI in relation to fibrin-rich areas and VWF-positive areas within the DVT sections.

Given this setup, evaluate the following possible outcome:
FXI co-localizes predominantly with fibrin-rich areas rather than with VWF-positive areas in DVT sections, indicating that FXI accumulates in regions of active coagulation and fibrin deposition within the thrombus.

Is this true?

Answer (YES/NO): YES